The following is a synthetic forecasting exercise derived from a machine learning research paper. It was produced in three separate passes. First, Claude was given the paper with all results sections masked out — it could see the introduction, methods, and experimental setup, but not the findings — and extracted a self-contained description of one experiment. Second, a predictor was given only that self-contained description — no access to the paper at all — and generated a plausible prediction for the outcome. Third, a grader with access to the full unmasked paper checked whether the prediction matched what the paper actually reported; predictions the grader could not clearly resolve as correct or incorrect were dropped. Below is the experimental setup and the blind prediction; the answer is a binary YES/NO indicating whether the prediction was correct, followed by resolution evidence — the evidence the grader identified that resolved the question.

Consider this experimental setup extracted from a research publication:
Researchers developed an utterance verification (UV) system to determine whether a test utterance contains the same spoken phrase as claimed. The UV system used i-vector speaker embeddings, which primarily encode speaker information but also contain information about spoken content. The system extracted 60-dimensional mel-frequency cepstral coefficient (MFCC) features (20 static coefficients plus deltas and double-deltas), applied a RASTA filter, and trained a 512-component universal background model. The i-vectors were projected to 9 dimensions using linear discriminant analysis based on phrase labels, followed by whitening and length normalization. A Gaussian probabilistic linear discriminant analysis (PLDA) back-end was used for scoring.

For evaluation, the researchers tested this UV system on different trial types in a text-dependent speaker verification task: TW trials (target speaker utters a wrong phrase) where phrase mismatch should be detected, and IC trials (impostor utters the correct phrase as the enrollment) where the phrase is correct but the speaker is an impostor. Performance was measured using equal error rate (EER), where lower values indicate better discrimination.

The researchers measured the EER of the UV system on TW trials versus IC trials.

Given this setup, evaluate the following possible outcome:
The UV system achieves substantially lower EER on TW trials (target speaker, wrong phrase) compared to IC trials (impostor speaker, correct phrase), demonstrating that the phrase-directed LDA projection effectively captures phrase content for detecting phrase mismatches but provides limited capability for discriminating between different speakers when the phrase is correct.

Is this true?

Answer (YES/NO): YES